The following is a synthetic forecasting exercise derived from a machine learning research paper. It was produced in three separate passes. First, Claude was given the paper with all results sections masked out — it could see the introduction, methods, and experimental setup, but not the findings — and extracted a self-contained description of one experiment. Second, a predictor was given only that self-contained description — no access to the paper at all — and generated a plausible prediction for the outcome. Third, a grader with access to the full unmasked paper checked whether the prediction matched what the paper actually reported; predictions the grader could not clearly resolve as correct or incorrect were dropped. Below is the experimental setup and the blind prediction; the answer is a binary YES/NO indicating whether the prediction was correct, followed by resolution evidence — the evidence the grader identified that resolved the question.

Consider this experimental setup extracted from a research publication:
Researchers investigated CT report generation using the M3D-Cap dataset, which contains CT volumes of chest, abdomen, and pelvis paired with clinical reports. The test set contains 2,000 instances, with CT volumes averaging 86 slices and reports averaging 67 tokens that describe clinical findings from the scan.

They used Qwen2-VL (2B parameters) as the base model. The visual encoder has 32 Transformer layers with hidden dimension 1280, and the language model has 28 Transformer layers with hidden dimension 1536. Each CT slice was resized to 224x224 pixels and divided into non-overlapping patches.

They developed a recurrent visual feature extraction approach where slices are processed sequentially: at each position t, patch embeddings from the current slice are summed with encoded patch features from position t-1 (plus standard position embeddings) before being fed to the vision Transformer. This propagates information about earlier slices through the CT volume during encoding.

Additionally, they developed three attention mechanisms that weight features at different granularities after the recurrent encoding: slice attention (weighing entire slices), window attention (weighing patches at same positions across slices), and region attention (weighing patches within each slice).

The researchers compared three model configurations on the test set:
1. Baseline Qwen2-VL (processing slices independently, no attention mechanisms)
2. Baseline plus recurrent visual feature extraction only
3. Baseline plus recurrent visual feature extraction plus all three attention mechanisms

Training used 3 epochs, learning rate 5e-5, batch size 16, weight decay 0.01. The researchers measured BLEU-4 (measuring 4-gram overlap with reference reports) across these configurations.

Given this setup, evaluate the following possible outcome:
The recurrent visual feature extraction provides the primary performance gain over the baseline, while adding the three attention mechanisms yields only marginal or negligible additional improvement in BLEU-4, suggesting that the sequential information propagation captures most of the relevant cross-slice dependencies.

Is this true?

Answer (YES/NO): NO